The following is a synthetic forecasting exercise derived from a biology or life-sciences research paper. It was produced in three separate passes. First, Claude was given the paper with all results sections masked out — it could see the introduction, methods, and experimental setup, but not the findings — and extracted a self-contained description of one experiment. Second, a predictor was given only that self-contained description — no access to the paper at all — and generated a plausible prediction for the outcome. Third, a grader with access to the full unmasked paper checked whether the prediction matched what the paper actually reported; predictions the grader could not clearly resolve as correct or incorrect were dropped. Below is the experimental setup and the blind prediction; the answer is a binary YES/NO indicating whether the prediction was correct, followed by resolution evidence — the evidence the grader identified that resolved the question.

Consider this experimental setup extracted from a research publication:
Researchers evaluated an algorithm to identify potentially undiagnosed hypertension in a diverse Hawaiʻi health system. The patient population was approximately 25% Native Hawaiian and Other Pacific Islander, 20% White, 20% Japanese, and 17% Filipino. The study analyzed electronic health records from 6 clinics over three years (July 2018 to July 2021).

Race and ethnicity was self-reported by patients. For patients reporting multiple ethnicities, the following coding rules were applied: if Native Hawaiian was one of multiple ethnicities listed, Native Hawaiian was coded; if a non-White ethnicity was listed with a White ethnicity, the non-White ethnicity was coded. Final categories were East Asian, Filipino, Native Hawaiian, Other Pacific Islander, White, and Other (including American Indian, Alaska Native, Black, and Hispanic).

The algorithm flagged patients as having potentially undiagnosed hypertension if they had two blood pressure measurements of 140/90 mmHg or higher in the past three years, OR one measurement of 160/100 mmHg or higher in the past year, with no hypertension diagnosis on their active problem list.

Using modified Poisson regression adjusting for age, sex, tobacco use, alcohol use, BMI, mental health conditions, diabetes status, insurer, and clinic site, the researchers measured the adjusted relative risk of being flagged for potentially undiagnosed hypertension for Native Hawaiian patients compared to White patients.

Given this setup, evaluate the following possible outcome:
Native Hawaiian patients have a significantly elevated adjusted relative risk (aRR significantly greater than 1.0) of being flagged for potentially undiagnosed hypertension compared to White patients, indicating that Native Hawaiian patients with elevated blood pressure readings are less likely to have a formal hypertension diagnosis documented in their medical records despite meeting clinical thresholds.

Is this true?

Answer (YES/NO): NO